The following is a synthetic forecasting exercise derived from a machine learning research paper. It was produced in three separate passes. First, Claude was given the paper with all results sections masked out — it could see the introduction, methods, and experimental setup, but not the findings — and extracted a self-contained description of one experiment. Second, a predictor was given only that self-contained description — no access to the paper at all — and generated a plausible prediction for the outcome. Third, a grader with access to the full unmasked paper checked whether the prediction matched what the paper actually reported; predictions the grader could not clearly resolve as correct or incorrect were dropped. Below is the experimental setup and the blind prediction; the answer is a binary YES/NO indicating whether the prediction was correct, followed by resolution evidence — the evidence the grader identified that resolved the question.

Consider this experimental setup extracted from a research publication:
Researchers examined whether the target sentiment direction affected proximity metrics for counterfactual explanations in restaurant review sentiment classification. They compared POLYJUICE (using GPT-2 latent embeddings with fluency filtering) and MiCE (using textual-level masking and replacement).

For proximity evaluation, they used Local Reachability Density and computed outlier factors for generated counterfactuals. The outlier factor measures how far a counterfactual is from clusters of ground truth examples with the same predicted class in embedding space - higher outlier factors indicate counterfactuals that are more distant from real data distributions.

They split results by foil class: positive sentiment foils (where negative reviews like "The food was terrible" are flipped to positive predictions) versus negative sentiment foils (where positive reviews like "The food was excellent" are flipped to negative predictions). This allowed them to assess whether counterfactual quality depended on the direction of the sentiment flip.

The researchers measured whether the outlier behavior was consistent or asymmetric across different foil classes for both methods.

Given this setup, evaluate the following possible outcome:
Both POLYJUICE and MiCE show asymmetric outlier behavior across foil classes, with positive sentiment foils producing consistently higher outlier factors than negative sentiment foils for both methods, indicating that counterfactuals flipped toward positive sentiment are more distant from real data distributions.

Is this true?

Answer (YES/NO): NO